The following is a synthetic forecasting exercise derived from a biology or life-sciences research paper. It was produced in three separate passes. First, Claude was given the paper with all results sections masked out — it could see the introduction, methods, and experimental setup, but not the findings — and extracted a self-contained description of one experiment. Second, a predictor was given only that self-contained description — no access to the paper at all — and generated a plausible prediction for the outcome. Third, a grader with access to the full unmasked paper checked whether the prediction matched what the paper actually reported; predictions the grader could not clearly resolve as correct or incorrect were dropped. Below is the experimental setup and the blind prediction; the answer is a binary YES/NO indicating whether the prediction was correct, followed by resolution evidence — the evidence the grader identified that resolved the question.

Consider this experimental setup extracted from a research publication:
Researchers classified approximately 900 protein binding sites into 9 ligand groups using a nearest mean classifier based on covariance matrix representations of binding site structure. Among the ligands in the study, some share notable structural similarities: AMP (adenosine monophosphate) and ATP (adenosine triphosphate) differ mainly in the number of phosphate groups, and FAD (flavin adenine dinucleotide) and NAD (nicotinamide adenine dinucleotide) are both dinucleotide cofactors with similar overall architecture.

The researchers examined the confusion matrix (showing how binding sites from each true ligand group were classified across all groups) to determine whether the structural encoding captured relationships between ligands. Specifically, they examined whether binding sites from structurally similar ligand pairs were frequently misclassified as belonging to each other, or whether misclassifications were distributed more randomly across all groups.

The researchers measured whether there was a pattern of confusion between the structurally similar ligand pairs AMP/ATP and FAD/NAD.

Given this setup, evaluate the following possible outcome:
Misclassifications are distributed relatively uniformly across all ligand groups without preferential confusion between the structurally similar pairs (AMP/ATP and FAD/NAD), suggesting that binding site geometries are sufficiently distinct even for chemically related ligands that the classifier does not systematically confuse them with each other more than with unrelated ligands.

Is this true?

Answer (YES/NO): NO